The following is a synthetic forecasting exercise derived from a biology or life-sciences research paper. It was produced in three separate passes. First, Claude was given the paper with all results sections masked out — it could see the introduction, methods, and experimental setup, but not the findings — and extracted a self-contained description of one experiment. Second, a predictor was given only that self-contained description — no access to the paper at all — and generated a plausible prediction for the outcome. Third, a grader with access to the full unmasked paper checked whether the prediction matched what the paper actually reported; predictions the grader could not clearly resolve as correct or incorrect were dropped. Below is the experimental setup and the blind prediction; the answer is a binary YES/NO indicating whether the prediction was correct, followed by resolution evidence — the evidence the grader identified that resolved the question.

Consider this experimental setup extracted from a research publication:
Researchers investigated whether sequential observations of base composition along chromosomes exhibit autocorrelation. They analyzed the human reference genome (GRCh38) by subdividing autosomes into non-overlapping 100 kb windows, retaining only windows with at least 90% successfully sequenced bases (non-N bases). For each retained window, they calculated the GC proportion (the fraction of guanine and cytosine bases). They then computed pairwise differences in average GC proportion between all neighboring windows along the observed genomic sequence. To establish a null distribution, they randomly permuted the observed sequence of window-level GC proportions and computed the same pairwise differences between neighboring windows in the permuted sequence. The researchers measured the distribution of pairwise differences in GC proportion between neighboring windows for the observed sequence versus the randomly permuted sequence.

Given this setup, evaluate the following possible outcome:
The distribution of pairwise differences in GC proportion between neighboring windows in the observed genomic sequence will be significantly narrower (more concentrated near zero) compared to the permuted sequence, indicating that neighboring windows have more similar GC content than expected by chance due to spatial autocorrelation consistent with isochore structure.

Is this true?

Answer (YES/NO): YES